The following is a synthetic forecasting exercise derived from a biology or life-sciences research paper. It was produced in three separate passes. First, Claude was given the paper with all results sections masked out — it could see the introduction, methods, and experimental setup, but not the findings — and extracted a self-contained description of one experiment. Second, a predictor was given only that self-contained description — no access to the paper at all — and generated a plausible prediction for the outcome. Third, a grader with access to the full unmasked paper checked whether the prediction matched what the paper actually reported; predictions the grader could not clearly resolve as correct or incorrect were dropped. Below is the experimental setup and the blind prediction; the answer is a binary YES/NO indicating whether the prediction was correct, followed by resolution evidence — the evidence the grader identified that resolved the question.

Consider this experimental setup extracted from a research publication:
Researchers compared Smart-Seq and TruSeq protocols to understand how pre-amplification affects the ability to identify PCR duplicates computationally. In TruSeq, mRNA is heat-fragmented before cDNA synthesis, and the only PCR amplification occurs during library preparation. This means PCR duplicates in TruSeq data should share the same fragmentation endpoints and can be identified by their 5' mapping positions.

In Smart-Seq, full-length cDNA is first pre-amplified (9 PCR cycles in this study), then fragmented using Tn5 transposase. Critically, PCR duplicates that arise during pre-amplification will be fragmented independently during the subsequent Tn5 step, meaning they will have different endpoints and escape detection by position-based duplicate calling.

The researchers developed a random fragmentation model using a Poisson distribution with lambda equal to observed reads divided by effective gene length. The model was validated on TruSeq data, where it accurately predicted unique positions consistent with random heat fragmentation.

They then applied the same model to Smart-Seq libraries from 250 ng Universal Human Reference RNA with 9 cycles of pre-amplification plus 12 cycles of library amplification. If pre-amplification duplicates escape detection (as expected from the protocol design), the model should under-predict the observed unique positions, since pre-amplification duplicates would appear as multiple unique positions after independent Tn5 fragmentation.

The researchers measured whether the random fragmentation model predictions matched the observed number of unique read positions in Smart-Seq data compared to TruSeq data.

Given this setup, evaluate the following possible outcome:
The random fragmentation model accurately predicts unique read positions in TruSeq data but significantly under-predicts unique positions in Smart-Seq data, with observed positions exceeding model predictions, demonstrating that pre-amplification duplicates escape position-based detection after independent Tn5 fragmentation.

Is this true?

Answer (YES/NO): NO